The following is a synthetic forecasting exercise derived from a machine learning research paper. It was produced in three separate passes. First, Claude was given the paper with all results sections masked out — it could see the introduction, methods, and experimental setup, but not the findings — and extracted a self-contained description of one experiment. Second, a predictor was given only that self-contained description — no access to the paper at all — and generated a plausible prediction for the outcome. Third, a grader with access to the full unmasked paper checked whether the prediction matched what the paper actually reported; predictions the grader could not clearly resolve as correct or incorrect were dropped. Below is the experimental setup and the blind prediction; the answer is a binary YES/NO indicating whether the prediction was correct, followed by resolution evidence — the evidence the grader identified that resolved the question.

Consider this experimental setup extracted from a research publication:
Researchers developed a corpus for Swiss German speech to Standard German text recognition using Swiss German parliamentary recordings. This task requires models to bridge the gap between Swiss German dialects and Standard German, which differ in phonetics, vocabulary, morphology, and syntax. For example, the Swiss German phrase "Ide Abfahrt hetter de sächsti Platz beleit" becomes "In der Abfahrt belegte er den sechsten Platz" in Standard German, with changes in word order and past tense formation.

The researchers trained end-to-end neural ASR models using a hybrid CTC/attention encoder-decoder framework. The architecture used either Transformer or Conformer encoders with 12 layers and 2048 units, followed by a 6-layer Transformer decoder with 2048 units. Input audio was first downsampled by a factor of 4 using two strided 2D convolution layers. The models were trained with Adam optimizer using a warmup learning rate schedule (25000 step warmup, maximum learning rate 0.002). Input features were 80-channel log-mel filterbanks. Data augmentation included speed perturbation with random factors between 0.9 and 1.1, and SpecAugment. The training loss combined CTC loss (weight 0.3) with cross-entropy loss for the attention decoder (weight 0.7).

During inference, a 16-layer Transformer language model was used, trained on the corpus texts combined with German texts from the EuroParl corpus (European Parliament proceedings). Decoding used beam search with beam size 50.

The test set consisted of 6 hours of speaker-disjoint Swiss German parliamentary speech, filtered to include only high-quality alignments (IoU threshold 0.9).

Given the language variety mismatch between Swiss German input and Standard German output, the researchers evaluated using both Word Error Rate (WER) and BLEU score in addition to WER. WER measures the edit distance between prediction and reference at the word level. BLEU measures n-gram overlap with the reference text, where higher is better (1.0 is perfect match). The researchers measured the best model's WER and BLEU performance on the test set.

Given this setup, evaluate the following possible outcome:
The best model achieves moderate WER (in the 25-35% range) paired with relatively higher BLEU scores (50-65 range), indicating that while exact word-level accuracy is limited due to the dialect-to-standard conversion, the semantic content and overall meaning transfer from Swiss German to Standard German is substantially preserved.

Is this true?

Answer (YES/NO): YES